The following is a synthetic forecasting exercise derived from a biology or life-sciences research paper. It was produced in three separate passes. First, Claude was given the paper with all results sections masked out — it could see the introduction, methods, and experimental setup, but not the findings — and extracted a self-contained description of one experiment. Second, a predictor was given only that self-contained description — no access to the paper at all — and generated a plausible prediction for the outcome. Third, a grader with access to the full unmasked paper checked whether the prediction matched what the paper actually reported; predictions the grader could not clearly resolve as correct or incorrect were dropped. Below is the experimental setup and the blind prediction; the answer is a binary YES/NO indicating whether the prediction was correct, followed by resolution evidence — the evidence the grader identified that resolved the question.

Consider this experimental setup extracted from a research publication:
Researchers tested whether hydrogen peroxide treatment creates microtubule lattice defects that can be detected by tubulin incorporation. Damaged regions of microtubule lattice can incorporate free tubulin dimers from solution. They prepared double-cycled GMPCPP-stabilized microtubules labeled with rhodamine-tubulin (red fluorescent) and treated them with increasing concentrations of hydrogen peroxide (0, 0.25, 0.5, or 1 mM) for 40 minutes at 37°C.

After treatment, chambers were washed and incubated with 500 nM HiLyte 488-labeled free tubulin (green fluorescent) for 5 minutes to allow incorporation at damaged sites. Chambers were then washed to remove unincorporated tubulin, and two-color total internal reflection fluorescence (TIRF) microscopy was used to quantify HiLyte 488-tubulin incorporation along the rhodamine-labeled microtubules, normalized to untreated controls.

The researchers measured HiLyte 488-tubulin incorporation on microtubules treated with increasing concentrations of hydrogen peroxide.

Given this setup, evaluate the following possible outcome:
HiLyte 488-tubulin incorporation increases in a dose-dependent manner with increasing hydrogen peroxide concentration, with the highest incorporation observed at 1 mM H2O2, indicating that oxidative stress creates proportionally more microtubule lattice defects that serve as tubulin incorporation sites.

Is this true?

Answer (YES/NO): YES